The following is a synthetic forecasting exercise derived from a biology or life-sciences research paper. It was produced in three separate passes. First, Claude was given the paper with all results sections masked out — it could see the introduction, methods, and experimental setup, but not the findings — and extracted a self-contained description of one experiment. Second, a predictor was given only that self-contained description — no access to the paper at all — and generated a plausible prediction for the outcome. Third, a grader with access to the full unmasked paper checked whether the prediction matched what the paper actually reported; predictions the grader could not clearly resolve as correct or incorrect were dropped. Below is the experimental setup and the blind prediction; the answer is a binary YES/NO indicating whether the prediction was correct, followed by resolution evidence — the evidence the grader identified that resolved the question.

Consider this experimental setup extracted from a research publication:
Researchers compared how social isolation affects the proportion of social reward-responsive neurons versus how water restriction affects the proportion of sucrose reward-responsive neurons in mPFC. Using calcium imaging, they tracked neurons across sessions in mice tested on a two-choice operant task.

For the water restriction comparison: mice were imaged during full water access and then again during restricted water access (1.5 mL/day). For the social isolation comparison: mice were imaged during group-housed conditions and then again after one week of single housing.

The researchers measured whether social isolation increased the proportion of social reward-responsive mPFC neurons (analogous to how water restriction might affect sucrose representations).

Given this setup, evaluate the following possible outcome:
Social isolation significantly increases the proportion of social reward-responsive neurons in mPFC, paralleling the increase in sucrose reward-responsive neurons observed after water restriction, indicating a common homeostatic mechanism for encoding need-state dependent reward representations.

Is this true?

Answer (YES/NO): NO